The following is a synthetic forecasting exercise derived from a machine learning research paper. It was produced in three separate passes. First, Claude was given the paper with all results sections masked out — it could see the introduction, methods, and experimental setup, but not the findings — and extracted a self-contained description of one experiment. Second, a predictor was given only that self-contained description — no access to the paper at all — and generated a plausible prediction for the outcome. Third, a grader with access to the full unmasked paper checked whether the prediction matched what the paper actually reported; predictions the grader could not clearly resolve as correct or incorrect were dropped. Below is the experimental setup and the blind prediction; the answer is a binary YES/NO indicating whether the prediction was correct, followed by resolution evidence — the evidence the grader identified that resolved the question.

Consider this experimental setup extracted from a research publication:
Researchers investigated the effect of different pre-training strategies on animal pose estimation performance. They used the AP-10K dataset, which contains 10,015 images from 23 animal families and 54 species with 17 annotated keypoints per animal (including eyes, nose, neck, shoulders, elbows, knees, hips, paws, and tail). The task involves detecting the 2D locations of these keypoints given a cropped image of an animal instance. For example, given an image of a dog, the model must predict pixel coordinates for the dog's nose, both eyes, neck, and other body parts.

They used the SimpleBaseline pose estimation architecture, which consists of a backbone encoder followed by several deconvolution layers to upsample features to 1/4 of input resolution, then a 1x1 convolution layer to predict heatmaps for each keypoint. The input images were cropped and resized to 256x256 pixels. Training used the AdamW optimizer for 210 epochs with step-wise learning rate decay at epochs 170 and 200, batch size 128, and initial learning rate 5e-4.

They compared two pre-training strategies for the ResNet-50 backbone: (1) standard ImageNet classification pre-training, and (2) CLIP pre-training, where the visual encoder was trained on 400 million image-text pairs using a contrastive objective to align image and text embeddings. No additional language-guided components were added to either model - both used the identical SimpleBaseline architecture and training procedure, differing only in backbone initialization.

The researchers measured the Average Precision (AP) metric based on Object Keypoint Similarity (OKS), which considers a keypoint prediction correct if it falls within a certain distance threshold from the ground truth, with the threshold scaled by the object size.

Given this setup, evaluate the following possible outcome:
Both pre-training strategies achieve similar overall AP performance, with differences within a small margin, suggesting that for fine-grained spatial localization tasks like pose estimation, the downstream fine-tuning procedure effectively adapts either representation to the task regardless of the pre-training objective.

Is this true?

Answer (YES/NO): NO